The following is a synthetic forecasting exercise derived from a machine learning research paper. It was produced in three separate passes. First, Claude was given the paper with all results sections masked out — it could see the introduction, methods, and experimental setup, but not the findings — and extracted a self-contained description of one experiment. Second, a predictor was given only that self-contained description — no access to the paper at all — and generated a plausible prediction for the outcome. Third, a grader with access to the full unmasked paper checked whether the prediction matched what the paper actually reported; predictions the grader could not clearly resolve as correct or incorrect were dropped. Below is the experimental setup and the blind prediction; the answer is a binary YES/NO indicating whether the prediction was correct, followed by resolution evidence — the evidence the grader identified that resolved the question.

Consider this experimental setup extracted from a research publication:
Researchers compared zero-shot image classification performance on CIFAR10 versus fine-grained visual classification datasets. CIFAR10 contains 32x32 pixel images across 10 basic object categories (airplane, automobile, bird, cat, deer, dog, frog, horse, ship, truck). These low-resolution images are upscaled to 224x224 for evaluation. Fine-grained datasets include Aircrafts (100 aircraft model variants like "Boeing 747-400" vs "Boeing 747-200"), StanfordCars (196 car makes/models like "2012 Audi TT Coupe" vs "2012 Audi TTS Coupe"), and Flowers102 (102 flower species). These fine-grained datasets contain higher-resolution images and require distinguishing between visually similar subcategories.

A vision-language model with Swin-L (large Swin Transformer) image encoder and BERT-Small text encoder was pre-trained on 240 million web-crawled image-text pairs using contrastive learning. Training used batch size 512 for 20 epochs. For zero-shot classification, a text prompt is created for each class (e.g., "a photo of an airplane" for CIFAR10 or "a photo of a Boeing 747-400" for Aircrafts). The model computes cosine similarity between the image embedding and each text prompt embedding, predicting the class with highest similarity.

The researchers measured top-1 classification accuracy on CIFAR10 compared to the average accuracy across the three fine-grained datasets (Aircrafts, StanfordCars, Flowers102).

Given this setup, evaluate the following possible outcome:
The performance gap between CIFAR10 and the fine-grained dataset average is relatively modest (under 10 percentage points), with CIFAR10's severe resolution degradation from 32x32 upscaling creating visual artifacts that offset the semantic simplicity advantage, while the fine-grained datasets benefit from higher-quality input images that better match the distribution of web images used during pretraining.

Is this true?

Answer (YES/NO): NO